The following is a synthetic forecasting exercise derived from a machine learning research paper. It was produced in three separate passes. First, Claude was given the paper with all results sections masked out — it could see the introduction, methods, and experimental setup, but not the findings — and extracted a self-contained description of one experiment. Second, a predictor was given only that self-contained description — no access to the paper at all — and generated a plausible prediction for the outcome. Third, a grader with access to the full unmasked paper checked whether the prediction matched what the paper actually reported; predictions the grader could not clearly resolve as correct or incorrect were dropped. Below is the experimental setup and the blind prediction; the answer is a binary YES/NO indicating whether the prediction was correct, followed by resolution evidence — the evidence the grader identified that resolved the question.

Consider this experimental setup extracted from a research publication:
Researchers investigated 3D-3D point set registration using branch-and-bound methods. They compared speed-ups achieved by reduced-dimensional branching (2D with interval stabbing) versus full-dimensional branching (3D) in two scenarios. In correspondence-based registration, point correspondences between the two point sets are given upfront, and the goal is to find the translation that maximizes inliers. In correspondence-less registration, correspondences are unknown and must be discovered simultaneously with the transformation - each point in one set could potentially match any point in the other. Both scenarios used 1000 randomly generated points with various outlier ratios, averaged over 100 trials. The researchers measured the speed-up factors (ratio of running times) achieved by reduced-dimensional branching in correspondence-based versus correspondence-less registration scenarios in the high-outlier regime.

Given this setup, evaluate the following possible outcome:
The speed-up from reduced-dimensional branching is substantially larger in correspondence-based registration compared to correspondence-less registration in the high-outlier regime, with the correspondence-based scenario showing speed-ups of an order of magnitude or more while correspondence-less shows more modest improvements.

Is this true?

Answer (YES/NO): NO